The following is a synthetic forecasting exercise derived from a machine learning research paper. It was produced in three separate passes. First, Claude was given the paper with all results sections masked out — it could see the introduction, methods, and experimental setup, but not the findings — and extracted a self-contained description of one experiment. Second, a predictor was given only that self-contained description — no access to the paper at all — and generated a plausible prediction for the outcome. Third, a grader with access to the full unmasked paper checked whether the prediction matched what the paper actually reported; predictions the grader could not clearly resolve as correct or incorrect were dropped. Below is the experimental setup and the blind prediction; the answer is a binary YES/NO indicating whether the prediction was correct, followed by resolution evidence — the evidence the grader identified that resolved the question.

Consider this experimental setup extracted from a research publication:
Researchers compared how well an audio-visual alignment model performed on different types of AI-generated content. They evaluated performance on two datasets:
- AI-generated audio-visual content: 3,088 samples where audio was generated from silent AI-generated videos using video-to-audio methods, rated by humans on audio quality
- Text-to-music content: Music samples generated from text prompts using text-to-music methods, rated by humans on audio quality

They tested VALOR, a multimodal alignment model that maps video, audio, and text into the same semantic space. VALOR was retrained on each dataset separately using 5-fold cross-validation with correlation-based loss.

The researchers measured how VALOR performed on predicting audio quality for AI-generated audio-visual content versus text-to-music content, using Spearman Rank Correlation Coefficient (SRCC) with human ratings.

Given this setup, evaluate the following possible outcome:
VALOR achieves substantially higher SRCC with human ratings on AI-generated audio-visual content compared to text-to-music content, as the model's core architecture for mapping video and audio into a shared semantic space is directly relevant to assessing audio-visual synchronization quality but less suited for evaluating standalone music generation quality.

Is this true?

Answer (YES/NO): YES